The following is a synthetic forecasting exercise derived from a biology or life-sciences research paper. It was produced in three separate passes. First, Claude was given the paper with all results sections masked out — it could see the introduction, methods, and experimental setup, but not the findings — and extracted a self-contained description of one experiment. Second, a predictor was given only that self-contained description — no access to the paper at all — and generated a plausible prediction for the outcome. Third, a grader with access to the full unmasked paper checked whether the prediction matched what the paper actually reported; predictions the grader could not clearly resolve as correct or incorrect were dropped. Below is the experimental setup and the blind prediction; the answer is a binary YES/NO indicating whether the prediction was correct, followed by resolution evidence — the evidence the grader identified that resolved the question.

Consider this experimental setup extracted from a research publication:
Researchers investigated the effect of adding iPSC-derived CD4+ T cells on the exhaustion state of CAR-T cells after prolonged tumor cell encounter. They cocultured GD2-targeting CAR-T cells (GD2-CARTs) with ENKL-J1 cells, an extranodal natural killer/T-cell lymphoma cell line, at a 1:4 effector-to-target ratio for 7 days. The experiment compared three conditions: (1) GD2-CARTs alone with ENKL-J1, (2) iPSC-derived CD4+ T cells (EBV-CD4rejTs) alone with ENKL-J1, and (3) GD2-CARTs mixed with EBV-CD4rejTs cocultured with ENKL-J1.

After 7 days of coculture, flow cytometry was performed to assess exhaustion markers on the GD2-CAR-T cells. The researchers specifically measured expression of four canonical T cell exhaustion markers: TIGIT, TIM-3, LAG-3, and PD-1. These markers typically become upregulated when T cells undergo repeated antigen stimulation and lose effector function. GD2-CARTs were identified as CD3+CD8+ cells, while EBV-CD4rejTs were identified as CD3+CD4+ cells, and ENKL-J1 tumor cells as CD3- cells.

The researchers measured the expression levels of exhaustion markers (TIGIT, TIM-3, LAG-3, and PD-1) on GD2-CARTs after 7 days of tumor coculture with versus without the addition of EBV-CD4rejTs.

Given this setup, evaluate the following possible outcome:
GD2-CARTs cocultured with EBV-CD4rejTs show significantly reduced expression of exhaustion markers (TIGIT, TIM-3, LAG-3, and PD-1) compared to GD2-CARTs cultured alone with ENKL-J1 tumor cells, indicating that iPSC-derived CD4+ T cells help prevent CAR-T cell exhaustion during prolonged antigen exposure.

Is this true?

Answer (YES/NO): NO